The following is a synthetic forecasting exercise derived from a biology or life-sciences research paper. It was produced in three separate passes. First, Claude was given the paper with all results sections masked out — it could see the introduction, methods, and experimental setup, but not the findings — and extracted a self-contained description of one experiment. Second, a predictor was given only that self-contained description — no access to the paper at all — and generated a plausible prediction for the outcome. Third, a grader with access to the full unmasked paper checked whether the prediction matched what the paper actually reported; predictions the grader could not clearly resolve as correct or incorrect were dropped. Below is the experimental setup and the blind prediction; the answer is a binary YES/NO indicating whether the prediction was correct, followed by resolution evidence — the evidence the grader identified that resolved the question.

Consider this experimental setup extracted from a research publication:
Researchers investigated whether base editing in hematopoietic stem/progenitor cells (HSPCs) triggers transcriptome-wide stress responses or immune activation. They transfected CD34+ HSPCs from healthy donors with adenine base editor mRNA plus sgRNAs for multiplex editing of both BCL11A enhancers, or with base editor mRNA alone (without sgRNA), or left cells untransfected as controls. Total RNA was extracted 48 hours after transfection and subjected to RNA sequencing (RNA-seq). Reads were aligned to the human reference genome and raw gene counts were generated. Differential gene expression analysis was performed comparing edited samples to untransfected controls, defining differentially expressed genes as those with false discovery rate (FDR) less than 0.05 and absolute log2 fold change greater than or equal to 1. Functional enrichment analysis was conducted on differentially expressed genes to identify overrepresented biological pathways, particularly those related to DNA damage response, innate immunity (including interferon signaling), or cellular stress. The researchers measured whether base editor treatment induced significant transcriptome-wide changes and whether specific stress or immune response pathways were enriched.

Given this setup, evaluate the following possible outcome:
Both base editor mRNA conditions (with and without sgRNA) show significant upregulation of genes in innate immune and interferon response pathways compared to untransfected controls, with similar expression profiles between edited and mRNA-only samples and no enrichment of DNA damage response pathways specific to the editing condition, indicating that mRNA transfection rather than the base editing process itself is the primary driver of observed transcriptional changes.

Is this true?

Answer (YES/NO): NO